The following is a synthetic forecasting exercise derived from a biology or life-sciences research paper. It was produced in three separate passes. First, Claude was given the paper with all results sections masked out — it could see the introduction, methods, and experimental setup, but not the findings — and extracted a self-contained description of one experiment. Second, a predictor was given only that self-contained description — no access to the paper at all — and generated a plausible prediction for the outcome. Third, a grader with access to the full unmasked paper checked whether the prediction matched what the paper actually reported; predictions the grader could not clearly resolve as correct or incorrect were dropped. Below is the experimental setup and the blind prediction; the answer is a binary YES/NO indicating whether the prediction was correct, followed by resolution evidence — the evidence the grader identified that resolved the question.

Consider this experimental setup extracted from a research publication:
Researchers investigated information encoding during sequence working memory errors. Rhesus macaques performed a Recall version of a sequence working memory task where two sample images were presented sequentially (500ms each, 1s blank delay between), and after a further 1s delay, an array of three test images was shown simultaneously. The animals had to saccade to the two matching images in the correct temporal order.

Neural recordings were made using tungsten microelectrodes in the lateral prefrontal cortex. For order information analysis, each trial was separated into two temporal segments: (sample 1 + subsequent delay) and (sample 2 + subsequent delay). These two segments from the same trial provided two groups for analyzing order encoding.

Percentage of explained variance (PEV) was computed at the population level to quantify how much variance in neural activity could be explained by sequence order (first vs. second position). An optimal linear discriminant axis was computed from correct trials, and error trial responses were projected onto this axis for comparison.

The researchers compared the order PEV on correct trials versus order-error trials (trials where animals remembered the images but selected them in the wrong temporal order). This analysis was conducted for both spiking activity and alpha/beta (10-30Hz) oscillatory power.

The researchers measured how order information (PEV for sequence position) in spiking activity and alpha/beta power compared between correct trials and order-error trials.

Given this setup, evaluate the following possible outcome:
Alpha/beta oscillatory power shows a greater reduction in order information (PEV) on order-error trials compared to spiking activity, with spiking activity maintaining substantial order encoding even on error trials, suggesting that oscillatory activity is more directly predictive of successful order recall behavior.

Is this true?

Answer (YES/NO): NO